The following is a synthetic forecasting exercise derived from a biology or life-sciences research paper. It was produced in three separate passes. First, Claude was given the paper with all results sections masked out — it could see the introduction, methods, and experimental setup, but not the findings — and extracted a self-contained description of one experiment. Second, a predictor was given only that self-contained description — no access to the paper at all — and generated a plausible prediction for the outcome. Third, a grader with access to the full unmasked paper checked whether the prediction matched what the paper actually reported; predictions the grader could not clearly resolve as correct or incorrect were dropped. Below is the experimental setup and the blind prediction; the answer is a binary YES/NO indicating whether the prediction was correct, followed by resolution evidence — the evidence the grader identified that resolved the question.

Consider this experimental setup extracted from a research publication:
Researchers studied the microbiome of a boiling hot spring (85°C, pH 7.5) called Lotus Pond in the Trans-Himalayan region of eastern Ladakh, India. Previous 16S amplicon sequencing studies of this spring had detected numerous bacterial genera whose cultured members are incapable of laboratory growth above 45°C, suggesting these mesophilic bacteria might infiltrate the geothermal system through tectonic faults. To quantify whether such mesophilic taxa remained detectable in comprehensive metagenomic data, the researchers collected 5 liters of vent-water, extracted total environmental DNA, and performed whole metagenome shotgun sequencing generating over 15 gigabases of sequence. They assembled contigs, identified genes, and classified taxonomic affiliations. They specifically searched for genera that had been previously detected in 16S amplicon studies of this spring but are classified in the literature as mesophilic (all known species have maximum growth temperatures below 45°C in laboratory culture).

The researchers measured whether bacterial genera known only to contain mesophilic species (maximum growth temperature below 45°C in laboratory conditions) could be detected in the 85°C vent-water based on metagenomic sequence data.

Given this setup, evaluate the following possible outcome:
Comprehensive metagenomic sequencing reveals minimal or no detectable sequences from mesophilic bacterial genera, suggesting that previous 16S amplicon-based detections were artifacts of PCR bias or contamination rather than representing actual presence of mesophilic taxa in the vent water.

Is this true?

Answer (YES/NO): NO